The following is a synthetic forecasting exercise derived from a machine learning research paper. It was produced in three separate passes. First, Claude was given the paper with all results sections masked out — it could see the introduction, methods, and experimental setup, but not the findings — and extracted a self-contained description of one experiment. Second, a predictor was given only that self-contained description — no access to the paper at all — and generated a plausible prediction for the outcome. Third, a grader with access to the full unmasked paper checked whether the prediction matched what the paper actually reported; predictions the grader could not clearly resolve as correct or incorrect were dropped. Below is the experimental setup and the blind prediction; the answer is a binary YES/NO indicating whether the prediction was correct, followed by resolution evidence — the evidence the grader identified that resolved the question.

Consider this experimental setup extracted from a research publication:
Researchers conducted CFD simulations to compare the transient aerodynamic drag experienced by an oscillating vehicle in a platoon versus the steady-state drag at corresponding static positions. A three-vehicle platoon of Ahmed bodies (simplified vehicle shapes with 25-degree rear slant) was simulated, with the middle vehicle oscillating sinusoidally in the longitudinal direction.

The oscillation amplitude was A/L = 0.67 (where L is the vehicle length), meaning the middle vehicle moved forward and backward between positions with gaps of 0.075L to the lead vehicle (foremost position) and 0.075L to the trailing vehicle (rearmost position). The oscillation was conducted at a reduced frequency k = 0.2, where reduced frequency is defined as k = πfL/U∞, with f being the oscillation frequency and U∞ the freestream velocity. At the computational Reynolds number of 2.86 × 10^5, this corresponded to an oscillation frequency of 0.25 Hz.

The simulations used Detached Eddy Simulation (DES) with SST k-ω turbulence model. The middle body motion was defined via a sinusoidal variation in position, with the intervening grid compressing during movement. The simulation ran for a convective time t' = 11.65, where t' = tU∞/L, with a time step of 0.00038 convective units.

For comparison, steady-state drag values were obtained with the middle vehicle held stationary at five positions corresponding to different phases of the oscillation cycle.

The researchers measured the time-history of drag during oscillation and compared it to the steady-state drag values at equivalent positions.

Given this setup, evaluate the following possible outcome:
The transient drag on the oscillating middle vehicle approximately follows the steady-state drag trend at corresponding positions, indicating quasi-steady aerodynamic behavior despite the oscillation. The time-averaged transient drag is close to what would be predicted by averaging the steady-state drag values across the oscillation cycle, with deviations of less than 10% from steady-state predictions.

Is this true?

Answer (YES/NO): NO